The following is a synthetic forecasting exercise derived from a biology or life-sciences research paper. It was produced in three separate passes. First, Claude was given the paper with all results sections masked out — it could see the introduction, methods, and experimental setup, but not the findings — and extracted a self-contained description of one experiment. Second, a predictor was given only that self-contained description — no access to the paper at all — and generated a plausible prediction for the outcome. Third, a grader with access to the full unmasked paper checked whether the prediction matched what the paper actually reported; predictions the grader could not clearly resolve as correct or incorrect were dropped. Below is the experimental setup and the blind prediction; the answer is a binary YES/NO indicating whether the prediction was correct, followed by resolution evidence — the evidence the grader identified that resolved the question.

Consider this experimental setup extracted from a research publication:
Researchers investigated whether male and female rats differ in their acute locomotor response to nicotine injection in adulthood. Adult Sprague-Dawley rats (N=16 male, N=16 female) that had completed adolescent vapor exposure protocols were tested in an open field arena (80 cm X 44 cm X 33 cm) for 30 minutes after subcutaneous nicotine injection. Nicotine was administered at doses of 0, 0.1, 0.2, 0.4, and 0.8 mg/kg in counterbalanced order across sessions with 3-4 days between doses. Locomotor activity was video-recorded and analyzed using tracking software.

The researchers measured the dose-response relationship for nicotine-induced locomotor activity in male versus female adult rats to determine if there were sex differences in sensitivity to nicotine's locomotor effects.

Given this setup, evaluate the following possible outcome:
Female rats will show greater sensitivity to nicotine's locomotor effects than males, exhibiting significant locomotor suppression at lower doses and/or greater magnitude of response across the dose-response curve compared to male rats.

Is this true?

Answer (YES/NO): NO